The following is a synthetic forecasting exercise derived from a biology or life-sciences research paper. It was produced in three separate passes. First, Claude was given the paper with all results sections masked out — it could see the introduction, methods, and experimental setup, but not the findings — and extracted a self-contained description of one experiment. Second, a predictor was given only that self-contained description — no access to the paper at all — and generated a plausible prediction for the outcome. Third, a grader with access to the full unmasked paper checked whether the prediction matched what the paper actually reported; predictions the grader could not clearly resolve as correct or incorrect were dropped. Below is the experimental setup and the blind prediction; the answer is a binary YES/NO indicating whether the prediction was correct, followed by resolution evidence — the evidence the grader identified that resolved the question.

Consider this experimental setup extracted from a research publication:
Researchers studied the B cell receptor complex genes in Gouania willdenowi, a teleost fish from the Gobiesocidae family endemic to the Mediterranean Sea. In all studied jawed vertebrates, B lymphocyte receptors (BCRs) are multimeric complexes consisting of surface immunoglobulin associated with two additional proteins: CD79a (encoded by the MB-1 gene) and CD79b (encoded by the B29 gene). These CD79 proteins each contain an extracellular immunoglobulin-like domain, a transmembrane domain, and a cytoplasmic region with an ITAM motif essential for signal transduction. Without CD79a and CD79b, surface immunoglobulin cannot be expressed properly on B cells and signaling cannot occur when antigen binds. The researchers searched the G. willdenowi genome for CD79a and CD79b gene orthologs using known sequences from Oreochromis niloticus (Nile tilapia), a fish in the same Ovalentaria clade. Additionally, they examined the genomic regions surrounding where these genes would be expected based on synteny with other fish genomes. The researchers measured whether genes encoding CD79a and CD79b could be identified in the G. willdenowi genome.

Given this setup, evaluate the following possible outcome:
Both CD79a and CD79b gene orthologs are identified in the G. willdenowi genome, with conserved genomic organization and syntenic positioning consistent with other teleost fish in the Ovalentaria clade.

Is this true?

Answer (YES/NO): NO